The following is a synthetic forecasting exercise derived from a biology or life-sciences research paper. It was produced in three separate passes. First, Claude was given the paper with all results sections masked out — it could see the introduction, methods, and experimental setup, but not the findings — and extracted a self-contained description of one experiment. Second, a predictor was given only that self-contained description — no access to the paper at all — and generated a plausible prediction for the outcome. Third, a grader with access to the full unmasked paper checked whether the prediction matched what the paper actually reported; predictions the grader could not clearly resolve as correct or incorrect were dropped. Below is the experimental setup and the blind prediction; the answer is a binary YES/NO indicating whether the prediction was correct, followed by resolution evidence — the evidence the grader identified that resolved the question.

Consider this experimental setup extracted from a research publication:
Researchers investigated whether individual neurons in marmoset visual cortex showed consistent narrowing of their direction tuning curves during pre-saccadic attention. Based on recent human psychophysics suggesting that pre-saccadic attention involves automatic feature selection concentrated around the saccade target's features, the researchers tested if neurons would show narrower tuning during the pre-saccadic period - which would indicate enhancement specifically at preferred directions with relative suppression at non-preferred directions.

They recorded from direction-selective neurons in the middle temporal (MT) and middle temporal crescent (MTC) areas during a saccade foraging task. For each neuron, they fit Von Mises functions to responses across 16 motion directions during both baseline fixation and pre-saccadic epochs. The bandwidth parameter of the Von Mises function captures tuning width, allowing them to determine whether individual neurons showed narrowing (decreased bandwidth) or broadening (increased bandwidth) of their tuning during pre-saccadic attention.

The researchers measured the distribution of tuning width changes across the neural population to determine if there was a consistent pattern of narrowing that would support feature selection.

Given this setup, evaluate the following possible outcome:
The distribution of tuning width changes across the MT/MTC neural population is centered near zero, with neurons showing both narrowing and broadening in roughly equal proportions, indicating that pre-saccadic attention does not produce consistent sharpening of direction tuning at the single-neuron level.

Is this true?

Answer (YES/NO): YES